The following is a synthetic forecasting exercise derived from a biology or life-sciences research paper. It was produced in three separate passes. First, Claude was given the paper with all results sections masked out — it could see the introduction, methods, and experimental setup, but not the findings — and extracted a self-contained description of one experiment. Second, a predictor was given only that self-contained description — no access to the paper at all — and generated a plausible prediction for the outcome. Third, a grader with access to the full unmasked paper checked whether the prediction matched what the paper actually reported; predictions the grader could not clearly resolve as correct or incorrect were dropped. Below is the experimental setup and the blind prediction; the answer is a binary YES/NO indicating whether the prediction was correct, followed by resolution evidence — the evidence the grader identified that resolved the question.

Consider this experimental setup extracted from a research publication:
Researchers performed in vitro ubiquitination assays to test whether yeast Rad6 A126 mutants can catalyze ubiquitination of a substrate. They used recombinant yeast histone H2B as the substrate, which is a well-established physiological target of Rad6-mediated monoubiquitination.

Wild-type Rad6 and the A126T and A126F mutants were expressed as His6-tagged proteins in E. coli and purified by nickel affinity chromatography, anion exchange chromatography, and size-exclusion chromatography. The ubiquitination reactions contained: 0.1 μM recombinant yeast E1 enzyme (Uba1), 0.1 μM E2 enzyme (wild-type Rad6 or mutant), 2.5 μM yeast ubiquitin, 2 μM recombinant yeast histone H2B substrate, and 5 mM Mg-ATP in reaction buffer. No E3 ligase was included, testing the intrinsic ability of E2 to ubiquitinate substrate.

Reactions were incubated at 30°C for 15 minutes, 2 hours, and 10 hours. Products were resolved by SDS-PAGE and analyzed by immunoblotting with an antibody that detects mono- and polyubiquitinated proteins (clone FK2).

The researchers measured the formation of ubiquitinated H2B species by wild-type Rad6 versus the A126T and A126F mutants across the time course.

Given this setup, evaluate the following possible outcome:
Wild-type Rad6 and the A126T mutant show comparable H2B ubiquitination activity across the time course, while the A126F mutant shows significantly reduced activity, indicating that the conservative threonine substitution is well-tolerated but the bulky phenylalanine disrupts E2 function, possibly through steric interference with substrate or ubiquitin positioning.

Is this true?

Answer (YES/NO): NO